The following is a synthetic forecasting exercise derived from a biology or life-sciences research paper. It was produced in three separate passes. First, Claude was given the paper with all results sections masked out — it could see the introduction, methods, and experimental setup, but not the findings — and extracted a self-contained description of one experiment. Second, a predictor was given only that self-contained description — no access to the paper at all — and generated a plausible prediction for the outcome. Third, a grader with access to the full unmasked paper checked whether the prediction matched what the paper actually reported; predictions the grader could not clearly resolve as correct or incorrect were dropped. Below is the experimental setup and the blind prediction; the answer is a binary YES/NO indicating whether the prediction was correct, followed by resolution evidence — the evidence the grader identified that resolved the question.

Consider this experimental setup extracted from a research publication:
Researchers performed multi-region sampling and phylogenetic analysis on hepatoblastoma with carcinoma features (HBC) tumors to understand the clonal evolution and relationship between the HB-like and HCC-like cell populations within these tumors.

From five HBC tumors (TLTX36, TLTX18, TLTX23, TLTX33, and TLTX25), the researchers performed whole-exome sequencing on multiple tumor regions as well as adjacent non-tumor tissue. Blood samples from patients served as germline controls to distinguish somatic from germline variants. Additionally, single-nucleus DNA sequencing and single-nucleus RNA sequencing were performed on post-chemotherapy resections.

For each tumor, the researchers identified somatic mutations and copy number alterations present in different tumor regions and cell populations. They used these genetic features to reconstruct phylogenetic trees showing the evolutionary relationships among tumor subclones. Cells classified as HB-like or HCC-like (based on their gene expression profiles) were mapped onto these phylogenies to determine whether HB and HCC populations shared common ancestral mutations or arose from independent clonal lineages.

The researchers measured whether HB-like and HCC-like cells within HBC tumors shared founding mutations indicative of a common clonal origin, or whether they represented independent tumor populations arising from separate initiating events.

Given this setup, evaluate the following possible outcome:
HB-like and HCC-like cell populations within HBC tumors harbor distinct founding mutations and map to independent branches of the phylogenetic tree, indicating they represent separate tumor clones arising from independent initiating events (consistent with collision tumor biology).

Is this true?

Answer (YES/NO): NO